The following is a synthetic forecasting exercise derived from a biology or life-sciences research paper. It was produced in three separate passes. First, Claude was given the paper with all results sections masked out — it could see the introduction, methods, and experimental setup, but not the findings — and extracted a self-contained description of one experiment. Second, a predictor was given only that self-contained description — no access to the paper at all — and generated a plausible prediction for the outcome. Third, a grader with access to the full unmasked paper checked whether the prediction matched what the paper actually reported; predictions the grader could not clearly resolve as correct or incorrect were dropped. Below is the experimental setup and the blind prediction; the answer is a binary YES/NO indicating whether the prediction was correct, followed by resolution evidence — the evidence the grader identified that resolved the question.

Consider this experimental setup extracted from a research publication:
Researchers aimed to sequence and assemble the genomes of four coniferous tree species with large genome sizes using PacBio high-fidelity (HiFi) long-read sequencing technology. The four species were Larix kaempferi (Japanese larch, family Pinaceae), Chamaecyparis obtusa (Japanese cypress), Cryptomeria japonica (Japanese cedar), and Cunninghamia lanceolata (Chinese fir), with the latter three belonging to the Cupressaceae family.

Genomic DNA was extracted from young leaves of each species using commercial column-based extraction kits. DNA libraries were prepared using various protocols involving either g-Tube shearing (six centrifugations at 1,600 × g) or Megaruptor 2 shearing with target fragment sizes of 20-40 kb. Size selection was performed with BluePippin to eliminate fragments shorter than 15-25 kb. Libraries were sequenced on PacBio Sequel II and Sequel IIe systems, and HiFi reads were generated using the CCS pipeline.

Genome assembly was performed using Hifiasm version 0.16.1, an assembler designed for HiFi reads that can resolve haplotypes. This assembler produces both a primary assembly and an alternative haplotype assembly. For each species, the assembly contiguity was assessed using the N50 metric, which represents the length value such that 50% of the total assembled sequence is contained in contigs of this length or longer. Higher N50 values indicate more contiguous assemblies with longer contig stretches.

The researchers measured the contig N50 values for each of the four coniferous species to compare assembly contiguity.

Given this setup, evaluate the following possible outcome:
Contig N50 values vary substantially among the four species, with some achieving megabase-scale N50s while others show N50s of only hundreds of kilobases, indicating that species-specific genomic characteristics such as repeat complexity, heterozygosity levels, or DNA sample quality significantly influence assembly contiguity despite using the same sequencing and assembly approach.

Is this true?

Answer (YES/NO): NO